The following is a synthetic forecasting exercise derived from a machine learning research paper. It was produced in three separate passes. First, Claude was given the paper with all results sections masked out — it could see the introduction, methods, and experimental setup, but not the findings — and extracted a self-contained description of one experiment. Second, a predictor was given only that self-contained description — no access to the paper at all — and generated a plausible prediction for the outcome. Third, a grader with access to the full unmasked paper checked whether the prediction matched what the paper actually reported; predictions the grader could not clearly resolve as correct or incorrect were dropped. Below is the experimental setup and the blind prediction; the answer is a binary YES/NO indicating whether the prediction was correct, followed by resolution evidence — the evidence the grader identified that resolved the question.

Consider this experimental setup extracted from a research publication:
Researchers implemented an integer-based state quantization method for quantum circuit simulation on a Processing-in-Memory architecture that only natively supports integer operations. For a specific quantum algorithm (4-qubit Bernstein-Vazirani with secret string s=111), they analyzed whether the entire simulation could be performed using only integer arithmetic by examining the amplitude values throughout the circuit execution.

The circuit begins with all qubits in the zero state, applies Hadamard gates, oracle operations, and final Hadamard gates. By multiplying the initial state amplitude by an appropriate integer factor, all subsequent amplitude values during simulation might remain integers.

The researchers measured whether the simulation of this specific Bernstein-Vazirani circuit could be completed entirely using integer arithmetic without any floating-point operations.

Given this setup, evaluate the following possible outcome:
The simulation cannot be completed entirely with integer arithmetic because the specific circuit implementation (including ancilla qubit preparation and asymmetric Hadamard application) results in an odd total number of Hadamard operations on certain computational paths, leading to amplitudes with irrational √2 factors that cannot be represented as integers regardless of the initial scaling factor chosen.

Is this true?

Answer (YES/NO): NO